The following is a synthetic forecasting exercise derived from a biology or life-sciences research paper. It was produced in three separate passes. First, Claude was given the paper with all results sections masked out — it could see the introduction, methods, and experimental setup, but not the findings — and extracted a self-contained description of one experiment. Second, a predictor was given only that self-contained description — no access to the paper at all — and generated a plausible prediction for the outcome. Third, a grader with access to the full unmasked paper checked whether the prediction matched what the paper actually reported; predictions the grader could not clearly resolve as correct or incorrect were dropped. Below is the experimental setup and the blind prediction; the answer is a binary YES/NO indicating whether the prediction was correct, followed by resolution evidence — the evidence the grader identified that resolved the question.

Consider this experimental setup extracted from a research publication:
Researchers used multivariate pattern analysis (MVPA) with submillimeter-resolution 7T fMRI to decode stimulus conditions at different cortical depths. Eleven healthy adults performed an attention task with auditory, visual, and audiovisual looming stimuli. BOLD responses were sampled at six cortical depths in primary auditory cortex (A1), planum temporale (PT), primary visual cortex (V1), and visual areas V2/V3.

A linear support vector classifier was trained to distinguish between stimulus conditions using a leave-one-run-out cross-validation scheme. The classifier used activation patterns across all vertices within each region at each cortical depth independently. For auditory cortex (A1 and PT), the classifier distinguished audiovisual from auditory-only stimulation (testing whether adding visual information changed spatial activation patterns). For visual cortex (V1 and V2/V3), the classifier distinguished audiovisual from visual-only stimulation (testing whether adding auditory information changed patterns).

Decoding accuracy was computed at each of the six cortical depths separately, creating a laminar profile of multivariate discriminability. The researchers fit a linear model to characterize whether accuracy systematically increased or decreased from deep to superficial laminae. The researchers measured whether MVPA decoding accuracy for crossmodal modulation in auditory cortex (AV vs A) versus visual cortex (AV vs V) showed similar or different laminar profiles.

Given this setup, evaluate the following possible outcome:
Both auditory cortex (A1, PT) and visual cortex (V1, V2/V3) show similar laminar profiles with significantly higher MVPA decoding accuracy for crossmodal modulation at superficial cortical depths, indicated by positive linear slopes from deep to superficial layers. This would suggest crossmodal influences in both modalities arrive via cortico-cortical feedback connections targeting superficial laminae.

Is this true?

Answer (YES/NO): NO